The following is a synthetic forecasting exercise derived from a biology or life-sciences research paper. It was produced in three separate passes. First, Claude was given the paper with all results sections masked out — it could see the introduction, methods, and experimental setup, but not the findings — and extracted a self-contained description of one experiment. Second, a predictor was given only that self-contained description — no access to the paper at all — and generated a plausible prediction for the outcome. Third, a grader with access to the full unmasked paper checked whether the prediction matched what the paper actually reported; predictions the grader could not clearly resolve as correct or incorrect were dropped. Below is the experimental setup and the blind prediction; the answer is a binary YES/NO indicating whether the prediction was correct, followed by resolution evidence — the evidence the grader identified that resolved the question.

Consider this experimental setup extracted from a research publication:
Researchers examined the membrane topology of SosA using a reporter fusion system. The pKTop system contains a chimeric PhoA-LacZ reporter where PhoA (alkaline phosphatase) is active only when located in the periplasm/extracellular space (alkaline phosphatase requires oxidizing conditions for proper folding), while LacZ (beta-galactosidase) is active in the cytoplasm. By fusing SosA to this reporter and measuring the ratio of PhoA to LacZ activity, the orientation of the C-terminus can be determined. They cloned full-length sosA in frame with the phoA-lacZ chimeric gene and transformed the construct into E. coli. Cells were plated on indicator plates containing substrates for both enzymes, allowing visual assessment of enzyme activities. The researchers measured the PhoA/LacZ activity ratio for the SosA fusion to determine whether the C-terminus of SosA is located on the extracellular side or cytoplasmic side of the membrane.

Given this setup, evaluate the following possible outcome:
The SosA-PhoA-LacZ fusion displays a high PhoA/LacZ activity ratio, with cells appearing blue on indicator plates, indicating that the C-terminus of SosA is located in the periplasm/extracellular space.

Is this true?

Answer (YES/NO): YES